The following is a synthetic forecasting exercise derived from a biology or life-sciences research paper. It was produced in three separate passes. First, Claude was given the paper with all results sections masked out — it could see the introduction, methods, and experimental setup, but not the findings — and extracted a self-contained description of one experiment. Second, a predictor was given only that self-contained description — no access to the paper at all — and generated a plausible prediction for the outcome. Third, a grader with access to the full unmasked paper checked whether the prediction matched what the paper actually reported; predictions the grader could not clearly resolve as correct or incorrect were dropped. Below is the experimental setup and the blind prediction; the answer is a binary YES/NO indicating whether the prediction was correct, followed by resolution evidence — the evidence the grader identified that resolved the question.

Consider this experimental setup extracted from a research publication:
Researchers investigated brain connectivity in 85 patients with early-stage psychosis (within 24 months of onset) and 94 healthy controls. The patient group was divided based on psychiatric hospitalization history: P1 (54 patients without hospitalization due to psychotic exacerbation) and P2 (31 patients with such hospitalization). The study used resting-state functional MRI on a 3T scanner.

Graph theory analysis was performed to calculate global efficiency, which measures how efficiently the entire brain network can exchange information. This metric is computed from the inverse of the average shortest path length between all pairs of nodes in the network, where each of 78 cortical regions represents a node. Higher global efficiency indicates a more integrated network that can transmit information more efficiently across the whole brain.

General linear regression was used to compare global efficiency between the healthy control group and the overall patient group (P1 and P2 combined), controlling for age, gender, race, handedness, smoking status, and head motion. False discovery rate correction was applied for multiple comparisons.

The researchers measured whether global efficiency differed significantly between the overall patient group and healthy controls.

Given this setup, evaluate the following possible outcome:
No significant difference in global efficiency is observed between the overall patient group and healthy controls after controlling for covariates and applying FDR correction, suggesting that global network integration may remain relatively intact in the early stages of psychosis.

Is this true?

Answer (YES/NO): NO